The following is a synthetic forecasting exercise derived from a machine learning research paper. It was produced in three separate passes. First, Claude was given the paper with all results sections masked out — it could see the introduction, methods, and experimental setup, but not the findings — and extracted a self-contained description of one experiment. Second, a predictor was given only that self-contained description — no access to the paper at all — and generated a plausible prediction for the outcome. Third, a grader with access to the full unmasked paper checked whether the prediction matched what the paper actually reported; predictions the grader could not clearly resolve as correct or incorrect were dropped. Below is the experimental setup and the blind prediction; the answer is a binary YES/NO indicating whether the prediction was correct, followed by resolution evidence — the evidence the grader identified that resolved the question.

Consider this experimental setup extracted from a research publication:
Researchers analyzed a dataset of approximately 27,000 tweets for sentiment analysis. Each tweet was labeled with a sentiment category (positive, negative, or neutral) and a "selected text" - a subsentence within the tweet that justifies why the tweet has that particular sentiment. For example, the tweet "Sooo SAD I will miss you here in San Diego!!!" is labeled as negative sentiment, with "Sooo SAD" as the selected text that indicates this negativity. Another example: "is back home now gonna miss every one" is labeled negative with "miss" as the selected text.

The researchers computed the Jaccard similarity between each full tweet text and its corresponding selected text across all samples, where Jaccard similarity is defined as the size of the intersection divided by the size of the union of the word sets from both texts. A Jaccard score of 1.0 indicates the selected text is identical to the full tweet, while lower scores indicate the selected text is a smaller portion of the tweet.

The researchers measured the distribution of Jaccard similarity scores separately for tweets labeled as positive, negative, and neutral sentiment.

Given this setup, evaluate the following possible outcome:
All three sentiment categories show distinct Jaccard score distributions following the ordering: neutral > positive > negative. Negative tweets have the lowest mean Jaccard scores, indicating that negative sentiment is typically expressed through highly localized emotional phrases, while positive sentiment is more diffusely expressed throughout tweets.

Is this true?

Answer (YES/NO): NO